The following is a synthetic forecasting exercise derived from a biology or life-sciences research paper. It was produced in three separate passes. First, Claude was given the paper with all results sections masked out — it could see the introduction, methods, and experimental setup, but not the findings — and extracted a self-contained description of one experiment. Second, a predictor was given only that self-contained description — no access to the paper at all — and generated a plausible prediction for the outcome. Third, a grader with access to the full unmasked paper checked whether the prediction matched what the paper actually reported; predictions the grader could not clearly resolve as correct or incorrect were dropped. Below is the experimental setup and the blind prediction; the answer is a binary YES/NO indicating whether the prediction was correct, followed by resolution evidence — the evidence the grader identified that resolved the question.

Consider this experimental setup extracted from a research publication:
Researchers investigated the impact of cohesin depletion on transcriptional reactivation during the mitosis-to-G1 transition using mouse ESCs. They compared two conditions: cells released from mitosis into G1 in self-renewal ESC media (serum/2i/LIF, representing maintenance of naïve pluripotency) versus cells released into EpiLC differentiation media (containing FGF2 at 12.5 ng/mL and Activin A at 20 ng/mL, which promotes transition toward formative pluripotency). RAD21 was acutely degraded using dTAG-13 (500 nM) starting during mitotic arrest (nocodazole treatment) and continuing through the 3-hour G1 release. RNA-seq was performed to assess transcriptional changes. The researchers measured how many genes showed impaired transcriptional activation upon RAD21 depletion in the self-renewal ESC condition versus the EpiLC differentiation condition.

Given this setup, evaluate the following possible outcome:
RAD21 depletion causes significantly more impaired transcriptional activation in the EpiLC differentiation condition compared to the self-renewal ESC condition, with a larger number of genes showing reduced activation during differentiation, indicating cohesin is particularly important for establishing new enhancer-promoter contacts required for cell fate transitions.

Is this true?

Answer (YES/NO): YES